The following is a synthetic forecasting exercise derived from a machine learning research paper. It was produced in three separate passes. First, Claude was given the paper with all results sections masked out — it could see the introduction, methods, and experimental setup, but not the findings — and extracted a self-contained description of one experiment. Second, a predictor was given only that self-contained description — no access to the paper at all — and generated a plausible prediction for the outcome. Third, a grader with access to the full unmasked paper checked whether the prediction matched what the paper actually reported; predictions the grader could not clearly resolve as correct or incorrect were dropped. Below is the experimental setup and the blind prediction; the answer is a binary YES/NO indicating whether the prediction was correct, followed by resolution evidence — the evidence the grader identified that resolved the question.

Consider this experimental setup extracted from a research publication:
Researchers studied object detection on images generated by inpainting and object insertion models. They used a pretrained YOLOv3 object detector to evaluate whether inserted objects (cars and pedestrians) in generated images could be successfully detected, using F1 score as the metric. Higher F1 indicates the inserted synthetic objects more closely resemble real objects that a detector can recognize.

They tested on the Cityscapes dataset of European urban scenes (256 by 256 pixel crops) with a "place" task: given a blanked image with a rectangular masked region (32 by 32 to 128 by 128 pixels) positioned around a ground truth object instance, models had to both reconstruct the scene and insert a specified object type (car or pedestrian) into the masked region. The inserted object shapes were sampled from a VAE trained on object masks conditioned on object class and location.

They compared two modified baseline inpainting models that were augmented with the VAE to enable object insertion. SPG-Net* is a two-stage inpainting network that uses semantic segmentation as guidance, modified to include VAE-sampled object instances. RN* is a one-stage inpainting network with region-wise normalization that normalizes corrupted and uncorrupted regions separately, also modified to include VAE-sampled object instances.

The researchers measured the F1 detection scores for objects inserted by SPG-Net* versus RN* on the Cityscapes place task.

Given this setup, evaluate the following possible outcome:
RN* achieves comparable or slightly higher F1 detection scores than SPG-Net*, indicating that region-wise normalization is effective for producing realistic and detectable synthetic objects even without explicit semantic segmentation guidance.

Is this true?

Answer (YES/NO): NO